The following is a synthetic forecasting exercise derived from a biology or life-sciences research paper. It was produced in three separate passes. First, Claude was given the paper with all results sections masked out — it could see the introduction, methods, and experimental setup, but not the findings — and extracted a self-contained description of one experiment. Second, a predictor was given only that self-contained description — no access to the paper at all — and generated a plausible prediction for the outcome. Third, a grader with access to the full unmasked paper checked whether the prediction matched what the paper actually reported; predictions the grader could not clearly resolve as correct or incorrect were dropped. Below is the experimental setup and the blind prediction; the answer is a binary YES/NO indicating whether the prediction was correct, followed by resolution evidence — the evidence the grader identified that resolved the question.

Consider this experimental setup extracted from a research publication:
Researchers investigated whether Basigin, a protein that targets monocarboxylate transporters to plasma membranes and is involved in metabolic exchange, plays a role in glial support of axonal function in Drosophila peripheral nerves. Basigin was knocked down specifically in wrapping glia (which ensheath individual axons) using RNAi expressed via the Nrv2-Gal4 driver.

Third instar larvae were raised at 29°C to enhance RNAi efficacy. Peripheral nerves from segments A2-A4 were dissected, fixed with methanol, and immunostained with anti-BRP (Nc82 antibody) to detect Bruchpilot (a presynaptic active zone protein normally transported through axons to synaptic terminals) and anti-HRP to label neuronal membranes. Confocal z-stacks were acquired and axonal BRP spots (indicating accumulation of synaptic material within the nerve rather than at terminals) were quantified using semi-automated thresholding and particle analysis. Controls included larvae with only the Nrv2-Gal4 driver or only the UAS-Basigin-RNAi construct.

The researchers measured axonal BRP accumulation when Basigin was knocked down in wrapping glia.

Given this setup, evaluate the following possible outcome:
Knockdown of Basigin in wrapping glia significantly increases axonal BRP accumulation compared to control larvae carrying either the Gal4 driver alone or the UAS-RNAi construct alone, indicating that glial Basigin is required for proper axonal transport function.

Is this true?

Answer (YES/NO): YES